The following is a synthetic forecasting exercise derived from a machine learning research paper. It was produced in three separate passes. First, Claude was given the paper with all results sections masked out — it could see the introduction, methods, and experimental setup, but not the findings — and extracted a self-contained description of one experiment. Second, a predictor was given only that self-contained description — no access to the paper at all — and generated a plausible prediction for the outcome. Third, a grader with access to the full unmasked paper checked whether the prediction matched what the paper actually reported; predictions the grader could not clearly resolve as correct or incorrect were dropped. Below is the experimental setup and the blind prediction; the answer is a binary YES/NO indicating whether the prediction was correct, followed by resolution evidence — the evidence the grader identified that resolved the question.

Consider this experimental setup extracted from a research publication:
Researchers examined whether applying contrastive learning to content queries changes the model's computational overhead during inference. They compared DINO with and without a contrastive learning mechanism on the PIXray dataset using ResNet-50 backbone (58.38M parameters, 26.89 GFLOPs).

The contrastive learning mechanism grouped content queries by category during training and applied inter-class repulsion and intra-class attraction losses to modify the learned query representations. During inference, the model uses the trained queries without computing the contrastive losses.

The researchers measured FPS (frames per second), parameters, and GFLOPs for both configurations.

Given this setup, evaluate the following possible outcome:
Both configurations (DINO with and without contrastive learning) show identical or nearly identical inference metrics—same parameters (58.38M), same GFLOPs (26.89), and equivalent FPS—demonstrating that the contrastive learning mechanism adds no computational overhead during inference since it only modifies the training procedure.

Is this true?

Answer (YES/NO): YES